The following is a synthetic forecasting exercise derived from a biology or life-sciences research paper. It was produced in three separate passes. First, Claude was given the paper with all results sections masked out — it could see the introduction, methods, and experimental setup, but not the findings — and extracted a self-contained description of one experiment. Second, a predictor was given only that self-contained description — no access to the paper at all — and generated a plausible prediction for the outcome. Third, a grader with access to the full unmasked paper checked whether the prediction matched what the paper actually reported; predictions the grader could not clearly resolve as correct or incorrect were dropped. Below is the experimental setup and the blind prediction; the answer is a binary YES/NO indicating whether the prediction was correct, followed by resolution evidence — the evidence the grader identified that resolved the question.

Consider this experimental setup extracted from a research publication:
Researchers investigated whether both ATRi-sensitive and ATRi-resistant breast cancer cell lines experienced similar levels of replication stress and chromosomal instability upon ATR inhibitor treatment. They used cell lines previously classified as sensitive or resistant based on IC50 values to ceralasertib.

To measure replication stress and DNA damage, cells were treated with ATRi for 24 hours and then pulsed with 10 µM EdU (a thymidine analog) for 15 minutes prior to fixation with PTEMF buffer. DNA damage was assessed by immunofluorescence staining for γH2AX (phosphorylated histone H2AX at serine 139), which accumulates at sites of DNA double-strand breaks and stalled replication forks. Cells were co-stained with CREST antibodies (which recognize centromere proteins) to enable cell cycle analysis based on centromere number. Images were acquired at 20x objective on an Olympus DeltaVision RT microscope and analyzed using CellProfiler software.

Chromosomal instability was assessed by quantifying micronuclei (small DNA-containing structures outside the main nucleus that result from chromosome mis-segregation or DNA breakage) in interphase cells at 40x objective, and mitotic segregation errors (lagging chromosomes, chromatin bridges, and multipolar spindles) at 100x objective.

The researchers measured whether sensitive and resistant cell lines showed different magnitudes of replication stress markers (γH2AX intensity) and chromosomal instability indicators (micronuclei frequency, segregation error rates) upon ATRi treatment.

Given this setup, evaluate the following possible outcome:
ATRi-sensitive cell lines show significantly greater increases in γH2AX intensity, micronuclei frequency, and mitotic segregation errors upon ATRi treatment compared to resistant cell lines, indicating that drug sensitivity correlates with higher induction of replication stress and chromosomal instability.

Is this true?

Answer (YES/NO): NO